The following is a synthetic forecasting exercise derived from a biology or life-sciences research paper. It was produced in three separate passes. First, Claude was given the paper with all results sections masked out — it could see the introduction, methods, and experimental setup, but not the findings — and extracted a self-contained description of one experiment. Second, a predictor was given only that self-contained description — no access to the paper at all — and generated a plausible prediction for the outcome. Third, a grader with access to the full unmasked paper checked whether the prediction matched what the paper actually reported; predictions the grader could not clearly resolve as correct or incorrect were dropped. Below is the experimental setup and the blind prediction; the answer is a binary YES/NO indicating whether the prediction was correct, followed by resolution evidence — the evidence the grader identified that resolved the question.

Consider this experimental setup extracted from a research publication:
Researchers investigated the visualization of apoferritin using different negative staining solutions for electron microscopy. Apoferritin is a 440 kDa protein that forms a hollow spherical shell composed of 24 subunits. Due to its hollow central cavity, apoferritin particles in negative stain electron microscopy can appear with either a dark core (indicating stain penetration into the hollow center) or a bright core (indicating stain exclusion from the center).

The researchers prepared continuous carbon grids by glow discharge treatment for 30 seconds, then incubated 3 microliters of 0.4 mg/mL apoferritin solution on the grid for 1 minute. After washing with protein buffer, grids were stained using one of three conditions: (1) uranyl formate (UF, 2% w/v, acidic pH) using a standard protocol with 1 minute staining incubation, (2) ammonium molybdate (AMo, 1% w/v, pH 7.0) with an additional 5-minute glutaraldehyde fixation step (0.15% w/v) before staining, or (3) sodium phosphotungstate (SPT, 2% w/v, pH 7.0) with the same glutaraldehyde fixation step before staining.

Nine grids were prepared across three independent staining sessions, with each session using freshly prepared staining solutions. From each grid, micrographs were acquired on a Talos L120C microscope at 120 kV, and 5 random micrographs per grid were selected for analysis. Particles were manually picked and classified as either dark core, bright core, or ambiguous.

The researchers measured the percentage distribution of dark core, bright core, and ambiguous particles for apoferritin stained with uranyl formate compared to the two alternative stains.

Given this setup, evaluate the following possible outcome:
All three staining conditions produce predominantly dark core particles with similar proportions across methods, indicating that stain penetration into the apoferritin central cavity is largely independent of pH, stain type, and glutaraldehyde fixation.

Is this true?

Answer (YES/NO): NO